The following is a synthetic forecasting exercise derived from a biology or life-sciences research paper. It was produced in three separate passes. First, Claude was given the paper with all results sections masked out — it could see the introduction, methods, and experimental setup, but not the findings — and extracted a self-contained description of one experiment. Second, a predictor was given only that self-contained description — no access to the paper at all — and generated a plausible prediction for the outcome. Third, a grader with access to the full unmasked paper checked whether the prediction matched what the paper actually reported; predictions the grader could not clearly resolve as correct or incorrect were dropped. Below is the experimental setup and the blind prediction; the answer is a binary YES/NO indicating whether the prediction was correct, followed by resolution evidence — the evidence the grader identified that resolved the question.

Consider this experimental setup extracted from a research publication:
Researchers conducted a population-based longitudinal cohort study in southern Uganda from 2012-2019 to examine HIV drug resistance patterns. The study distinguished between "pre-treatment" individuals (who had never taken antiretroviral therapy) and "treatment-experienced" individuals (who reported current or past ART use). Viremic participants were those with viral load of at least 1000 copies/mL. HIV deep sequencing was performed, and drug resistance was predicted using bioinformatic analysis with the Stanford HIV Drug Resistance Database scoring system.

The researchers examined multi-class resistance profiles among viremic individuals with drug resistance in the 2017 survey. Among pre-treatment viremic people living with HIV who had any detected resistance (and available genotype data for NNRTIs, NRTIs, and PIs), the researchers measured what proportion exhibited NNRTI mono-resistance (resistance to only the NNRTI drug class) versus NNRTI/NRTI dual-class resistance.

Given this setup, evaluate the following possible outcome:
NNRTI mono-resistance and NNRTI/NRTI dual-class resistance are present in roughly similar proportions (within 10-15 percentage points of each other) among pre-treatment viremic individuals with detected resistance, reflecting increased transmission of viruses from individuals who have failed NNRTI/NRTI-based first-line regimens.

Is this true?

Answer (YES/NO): NO